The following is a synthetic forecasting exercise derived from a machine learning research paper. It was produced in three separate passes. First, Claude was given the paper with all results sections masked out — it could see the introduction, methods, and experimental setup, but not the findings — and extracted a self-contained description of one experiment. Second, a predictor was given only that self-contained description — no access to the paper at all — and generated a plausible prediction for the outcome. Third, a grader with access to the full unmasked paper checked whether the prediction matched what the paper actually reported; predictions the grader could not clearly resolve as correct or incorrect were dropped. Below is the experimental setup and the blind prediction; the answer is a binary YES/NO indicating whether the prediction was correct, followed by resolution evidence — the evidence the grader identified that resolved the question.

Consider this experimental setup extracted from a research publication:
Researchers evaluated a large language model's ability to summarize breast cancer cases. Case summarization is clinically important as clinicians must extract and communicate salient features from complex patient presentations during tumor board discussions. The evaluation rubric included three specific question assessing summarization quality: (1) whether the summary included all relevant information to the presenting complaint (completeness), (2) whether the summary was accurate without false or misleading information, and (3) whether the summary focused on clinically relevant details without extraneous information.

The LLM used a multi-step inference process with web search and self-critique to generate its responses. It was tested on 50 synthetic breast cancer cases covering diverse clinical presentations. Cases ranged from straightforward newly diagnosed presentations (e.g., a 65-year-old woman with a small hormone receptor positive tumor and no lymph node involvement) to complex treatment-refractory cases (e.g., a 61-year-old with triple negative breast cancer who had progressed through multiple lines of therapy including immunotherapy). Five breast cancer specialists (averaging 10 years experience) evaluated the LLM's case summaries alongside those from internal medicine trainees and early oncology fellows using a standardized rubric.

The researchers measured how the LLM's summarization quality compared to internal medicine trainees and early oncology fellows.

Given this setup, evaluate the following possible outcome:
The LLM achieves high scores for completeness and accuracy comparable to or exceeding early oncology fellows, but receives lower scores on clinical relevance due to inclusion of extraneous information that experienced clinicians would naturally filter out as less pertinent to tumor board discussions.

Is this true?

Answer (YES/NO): YES